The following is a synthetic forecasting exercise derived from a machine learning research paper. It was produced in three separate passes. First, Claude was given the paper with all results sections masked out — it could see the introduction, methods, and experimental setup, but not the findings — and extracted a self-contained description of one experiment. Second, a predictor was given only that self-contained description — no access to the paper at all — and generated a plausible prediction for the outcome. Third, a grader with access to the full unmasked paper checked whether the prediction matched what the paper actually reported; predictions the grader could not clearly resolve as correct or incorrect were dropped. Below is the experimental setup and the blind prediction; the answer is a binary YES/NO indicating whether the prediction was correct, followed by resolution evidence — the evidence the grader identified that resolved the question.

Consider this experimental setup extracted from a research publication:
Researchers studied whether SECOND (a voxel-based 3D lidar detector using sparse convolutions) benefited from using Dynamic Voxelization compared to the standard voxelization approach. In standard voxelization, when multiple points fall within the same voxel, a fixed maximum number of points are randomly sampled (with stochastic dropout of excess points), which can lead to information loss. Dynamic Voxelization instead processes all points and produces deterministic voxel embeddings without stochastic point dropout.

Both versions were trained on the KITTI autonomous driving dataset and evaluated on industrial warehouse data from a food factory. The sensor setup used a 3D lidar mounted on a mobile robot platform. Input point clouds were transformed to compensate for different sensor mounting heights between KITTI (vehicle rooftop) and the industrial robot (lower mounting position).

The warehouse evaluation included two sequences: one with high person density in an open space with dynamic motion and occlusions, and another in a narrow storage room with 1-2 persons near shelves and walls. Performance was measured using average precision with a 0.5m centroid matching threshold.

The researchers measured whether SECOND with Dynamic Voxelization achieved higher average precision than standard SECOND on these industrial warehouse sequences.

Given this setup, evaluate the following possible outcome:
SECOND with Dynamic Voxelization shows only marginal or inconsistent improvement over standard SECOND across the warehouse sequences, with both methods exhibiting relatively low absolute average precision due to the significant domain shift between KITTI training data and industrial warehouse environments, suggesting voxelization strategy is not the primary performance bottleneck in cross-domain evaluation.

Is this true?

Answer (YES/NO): NO